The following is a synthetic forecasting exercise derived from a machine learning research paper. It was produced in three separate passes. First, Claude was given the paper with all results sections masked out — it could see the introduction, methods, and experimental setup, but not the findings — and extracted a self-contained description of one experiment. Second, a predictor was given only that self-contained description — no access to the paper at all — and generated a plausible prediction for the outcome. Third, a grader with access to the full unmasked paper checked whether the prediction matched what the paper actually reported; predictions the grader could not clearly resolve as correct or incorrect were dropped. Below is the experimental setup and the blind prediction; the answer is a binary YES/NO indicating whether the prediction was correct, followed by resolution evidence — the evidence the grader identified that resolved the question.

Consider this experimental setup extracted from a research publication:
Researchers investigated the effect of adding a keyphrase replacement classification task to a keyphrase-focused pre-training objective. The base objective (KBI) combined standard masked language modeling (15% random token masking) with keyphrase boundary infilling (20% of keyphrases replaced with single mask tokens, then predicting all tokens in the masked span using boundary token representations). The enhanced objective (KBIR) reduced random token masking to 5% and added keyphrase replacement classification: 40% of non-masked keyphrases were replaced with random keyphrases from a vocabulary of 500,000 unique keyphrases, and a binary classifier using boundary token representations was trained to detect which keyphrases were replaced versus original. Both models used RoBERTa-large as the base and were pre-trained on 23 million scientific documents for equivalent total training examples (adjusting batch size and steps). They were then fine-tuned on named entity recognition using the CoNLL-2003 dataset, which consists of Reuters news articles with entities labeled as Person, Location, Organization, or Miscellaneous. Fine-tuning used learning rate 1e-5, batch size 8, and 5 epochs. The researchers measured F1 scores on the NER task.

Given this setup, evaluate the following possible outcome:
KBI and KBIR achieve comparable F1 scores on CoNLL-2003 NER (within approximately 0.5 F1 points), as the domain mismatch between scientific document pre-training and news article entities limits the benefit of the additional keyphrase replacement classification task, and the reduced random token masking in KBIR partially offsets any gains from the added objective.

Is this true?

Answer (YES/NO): NO